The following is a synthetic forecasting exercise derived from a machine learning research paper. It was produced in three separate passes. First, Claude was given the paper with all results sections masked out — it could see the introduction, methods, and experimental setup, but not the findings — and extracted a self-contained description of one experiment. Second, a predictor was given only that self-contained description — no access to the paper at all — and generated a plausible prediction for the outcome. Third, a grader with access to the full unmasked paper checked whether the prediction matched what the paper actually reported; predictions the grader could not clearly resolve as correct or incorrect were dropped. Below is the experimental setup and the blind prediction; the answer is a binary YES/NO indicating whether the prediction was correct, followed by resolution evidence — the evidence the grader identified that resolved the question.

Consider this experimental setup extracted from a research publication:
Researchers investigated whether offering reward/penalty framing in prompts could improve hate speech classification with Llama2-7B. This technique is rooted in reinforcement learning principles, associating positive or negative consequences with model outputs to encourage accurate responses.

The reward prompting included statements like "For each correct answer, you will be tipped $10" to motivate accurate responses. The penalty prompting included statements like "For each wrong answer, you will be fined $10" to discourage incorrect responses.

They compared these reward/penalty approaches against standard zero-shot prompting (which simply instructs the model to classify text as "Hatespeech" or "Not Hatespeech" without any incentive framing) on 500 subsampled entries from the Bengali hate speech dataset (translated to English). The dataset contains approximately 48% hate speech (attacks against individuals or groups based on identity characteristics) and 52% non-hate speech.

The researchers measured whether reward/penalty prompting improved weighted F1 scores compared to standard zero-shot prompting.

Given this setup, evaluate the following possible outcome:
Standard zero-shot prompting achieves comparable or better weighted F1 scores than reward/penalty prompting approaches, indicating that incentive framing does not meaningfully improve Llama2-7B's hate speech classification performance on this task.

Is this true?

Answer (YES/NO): YES